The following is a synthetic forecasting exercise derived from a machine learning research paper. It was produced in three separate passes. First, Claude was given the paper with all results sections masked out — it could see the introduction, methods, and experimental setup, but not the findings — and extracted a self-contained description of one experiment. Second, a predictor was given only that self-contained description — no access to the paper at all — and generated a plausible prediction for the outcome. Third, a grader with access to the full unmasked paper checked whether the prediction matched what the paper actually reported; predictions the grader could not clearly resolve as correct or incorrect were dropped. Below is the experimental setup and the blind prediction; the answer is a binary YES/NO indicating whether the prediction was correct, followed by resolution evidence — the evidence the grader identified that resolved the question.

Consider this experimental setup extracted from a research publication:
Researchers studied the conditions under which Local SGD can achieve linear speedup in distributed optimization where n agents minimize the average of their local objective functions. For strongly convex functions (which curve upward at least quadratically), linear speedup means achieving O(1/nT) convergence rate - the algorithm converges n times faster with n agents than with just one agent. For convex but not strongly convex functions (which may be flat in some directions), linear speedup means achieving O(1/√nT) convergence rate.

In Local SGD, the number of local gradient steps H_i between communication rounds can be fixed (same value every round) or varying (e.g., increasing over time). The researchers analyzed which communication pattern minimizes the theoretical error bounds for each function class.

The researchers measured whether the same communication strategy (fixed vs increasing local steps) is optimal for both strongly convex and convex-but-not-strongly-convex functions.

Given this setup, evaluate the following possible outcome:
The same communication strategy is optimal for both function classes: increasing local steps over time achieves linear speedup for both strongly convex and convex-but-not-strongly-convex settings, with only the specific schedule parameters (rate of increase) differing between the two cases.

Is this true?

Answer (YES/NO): NO